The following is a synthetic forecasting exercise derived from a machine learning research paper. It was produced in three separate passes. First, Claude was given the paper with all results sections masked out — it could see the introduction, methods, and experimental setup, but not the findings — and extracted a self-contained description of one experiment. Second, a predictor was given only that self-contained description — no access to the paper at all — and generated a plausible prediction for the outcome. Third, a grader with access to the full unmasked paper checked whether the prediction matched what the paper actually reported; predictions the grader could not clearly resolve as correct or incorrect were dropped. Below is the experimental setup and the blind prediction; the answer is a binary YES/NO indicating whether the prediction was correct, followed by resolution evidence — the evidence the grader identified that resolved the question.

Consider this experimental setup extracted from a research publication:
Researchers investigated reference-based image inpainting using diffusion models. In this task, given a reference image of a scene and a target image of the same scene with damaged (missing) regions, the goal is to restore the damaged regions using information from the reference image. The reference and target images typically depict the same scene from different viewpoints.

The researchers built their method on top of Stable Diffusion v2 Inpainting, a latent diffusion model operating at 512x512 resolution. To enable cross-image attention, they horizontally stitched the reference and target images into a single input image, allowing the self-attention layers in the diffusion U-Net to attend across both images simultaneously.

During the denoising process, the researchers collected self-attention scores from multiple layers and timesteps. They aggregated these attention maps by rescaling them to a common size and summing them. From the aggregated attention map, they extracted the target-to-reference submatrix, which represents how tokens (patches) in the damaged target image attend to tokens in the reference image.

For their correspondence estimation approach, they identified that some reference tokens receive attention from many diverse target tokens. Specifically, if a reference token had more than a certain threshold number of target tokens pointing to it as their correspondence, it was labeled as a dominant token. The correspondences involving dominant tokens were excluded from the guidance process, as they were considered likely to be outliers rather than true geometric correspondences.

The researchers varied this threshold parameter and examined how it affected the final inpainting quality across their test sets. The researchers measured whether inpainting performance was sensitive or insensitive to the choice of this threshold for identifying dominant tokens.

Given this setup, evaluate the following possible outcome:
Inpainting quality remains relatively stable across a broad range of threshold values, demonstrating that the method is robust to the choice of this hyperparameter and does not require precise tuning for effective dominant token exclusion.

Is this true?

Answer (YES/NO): YES